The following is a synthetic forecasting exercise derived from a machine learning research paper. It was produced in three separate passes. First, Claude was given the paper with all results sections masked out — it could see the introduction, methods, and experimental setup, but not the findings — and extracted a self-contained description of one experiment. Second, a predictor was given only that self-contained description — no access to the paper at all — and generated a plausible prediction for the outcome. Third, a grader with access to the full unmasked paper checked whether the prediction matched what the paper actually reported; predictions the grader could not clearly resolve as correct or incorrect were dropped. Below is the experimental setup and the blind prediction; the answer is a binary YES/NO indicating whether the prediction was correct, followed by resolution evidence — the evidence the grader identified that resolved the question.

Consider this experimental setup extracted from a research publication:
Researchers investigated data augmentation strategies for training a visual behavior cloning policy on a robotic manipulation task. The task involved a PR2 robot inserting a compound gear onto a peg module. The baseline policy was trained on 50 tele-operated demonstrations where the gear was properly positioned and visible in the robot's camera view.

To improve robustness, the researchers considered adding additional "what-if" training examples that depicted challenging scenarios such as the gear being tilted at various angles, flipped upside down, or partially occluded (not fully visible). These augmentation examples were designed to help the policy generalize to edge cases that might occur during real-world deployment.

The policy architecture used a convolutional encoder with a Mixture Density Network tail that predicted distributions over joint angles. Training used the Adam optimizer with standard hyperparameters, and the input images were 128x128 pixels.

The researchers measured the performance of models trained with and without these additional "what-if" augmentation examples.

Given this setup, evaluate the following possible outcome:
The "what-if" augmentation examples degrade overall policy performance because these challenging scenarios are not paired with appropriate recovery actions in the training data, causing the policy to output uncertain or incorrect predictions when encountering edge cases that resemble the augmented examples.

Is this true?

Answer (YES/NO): YES